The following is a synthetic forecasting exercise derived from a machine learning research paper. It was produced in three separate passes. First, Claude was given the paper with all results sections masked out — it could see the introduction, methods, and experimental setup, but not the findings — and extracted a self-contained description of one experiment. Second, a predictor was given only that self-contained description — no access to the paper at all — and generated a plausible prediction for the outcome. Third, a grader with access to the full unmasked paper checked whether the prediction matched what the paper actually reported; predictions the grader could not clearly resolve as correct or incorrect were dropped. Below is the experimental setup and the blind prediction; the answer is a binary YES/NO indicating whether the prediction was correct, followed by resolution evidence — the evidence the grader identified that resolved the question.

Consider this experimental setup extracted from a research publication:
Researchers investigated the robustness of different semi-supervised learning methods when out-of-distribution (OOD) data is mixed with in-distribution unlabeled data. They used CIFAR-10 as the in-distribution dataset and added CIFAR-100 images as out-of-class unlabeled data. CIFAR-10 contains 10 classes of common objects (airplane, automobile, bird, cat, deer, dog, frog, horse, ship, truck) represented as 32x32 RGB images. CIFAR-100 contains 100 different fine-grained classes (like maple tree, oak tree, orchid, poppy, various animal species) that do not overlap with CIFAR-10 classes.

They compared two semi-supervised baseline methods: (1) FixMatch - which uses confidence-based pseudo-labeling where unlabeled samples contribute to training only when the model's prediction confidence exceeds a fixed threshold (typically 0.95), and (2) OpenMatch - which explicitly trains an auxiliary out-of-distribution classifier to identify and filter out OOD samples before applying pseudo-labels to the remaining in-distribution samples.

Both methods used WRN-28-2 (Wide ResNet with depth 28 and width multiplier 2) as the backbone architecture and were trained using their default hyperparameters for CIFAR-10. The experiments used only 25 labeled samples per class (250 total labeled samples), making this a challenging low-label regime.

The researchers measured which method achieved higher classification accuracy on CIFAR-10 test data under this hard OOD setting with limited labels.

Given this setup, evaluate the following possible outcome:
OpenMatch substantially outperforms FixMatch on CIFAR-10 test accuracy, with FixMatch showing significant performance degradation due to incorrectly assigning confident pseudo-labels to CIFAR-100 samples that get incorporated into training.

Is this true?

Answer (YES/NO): NO